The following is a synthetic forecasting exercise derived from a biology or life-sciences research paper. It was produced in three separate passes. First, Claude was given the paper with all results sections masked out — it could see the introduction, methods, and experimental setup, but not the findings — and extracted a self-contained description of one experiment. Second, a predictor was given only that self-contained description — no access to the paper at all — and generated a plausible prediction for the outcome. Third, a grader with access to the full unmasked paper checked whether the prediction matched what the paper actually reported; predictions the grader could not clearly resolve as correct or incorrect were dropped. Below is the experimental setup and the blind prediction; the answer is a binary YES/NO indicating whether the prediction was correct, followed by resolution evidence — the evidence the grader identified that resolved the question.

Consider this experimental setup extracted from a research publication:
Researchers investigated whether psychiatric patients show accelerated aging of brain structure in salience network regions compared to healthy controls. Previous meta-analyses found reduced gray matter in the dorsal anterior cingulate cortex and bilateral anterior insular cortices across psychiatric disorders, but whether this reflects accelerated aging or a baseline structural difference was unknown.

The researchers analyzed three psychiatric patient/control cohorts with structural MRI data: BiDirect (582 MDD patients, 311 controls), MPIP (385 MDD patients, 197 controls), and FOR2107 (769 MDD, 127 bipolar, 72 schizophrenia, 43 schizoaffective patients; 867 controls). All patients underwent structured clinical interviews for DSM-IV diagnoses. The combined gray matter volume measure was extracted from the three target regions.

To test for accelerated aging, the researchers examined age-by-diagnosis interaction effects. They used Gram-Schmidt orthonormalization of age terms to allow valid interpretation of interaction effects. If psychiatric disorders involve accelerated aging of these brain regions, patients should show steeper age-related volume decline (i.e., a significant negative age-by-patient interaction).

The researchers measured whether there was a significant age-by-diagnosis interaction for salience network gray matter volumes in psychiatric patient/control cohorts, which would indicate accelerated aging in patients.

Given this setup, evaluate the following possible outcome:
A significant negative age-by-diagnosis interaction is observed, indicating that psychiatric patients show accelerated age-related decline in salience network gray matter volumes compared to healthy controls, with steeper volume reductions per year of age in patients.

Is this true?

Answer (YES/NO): NO